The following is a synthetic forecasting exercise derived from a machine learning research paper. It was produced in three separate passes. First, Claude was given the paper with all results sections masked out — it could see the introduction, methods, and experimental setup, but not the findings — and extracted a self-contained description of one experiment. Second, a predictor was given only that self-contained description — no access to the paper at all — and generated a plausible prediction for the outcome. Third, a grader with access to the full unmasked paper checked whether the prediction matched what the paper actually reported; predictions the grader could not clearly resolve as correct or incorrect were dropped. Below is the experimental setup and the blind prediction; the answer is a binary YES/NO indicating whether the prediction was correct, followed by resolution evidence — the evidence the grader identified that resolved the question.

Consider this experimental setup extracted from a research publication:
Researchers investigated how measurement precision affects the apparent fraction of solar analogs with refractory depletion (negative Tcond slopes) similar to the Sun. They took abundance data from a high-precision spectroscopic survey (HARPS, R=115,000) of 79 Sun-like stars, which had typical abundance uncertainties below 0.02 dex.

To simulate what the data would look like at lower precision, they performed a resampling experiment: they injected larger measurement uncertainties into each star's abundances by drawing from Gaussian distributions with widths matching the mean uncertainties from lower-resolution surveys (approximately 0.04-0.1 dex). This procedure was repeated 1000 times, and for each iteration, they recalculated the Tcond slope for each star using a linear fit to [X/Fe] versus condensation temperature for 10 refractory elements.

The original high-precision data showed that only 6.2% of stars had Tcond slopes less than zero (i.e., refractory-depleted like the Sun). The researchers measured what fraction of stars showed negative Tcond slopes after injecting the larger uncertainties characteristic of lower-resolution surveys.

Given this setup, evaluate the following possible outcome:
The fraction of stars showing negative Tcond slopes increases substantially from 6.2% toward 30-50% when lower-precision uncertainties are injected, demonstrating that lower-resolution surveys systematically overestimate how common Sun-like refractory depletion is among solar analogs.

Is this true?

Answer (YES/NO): YES